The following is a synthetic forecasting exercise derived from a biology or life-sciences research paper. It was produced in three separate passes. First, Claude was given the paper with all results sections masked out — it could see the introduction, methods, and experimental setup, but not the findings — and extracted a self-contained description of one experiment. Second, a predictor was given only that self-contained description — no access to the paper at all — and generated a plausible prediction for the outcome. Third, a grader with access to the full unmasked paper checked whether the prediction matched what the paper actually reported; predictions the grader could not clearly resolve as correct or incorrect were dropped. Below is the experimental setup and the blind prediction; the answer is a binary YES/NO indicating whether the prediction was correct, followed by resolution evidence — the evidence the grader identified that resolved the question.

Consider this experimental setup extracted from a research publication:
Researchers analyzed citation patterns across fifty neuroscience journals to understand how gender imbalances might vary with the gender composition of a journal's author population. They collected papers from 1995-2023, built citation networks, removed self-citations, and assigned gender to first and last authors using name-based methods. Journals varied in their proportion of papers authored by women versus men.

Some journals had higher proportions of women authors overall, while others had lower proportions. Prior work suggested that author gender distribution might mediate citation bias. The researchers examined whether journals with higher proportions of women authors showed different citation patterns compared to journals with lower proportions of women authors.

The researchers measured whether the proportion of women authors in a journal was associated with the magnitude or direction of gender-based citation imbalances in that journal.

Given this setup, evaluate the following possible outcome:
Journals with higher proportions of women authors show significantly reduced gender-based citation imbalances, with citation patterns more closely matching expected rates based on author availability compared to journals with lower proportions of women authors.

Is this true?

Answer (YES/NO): NO